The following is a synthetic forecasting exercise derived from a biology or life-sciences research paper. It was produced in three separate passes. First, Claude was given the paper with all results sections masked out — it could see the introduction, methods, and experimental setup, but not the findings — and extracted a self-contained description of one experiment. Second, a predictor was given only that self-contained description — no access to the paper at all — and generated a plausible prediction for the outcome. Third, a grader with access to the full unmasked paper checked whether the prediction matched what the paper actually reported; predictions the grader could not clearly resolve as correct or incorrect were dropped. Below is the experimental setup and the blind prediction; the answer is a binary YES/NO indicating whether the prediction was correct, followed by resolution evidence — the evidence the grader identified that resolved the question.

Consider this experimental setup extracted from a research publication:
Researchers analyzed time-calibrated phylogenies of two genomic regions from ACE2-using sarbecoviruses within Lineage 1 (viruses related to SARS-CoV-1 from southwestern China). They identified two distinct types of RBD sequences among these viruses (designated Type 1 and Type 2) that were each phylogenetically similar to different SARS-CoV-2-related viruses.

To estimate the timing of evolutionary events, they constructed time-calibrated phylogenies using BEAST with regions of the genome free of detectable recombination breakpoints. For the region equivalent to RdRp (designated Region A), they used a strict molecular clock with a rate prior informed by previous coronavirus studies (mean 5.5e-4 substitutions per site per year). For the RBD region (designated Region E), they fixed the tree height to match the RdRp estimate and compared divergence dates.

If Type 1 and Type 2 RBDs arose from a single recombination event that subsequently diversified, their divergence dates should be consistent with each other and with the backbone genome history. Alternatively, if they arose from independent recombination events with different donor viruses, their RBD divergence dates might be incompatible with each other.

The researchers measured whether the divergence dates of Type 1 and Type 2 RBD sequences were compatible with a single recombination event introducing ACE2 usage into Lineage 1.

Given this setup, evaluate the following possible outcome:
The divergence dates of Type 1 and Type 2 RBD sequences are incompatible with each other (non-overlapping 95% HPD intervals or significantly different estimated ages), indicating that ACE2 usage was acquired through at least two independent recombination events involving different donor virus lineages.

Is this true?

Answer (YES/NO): YES